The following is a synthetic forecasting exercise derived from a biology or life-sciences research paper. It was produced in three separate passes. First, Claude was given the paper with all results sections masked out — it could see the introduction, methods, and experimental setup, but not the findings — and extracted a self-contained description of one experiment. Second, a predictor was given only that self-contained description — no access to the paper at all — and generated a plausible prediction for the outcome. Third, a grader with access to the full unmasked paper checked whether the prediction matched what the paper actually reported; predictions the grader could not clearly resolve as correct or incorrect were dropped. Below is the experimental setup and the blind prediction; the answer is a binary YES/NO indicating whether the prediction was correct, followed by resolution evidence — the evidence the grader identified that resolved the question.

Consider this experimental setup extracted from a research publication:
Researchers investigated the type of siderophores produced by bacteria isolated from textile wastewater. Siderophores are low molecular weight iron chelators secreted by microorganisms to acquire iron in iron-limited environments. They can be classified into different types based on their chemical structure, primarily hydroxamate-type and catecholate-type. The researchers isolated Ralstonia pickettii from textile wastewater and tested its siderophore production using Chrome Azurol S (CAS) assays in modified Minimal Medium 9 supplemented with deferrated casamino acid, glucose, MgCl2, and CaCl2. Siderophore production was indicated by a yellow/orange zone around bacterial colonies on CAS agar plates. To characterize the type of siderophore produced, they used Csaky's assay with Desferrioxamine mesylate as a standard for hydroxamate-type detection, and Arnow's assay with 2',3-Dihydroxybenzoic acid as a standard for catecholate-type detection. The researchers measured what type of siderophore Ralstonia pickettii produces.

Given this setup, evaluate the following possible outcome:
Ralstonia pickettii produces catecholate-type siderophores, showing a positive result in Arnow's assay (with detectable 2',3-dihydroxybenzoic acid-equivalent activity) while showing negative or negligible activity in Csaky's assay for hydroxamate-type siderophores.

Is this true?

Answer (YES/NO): YES